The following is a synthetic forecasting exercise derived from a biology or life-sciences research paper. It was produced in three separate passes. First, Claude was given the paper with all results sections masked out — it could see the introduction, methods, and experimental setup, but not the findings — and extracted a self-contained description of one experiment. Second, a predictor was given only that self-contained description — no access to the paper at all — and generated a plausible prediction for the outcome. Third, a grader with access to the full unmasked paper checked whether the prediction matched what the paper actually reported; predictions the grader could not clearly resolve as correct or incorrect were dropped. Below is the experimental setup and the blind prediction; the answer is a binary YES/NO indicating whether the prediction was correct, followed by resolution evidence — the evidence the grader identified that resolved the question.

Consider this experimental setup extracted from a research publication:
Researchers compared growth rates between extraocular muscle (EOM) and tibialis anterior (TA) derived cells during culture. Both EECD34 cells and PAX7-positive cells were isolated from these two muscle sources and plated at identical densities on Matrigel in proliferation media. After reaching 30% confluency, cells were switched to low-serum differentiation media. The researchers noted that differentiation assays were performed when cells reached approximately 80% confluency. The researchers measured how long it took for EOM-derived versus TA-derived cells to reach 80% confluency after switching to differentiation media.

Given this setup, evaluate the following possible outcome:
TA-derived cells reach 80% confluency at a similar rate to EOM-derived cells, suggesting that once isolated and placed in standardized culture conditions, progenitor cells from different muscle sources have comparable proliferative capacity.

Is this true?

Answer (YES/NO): NO